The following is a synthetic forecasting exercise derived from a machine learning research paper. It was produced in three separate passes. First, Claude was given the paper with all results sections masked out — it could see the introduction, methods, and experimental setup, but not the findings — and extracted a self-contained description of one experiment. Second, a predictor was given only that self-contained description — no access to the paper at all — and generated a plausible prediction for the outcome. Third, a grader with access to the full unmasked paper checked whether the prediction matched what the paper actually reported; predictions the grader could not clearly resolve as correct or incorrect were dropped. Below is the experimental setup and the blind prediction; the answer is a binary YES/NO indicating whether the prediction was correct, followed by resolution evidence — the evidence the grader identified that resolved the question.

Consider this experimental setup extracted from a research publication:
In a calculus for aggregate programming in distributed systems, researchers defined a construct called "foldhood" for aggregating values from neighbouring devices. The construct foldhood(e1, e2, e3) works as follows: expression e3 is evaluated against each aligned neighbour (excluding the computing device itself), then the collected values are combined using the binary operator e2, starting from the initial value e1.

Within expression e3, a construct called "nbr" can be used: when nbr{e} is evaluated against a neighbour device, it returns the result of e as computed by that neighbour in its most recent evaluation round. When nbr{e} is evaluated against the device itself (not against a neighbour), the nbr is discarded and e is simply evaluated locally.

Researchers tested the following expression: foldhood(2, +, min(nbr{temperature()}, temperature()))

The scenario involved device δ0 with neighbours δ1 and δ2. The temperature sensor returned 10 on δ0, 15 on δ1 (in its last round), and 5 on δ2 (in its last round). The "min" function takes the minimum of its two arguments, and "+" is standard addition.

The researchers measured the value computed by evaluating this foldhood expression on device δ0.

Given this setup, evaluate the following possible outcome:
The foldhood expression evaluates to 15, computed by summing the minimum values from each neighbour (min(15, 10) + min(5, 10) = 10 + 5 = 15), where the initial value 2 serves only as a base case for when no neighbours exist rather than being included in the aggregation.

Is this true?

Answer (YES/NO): NO